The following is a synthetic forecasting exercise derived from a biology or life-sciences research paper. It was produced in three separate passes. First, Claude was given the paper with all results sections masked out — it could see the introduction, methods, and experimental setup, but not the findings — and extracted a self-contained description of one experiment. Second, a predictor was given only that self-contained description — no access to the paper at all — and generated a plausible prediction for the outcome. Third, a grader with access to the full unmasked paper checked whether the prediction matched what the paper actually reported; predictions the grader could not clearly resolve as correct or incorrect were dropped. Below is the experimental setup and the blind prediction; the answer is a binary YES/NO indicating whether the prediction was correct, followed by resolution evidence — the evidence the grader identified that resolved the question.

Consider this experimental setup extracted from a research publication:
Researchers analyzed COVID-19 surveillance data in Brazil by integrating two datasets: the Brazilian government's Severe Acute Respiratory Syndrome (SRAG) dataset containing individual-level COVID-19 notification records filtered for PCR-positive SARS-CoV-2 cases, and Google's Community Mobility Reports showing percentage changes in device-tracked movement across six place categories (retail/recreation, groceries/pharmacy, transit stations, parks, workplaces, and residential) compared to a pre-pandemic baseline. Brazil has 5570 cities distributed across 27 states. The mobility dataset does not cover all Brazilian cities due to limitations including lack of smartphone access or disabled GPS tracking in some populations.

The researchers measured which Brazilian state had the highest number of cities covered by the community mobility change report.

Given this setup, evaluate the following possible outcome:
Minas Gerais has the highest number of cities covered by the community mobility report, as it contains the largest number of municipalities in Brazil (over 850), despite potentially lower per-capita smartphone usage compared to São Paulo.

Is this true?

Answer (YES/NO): NO